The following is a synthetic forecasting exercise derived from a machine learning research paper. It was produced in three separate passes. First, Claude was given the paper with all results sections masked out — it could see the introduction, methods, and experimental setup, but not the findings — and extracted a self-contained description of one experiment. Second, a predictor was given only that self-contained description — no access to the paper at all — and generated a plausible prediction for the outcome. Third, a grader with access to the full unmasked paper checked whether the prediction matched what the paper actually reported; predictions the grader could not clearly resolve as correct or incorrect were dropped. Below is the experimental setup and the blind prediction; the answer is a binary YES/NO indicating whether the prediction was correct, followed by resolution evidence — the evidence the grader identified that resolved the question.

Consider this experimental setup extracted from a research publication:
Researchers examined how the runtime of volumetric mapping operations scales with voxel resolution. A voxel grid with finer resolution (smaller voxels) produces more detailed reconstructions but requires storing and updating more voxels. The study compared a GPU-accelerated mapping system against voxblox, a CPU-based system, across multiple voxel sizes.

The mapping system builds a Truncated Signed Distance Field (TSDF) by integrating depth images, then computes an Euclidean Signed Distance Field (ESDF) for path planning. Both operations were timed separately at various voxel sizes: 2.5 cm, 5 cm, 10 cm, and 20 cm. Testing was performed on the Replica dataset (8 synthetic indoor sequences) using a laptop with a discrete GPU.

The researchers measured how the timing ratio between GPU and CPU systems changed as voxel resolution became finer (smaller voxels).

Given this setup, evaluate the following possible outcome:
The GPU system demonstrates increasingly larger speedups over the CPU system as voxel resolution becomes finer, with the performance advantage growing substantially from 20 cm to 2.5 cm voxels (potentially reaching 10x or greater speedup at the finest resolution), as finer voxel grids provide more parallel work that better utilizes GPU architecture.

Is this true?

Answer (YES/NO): YES